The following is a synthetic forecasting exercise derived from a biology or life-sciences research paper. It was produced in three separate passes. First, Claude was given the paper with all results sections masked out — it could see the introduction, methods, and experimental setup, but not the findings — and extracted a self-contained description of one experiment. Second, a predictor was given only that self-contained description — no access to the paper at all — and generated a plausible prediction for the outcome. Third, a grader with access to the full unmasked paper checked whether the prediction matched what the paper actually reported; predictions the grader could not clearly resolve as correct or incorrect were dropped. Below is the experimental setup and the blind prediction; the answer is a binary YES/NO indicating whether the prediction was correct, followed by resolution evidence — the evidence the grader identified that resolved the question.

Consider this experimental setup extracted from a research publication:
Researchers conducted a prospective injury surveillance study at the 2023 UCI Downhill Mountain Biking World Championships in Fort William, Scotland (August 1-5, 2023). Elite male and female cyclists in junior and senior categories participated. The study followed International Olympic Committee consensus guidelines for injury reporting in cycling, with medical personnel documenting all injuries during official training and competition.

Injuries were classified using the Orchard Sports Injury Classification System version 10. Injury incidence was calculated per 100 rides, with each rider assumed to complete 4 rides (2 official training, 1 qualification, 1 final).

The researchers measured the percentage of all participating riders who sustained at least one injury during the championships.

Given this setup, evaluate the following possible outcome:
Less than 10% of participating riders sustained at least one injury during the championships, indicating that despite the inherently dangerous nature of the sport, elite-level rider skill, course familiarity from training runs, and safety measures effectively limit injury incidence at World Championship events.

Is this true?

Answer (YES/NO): NO